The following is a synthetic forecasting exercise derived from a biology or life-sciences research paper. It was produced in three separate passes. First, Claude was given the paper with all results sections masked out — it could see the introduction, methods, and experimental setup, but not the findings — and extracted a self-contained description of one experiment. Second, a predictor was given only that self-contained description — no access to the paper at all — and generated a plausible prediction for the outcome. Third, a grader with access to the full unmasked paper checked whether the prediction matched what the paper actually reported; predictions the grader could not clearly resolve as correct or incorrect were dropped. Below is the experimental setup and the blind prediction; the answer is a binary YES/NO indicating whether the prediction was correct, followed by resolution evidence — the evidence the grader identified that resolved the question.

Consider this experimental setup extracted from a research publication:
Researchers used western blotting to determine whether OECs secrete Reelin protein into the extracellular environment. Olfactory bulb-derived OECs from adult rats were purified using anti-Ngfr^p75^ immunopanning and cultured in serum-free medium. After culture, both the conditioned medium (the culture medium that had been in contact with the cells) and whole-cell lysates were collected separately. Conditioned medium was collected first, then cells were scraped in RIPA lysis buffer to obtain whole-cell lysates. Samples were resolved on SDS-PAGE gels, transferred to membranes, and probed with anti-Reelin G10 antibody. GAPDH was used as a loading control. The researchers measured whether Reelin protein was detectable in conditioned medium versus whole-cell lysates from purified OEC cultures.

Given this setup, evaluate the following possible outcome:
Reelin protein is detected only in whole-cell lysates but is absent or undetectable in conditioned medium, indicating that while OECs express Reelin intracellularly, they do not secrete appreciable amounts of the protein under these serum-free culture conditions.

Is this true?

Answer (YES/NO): NO